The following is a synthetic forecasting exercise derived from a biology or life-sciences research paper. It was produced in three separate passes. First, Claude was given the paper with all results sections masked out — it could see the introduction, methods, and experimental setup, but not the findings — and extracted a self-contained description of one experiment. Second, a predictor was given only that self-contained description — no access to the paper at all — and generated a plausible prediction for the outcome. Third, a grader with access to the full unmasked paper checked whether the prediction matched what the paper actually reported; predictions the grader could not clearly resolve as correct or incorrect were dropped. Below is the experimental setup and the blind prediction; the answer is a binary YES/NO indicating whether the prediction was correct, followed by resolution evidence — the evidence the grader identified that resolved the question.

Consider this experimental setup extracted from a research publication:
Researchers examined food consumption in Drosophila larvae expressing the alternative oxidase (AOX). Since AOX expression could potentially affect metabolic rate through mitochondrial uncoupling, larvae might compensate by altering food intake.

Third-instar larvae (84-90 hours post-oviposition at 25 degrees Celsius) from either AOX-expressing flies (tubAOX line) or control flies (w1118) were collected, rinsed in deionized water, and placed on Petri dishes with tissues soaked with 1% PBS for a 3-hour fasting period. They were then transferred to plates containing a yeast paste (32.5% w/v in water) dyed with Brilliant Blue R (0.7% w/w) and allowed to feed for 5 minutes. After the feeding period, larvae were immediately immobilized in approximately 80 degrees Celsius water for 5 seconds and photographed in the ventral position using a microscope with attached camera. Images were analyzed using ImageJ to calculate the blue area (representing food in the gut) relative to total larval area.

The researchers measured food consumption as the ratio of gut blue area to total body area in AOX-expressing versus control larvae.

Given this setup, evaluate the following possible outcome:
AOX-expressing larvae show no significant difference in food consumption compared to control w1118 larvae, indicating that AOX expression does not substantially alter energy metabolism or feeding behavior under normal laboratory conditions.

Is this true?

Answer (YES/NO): NO